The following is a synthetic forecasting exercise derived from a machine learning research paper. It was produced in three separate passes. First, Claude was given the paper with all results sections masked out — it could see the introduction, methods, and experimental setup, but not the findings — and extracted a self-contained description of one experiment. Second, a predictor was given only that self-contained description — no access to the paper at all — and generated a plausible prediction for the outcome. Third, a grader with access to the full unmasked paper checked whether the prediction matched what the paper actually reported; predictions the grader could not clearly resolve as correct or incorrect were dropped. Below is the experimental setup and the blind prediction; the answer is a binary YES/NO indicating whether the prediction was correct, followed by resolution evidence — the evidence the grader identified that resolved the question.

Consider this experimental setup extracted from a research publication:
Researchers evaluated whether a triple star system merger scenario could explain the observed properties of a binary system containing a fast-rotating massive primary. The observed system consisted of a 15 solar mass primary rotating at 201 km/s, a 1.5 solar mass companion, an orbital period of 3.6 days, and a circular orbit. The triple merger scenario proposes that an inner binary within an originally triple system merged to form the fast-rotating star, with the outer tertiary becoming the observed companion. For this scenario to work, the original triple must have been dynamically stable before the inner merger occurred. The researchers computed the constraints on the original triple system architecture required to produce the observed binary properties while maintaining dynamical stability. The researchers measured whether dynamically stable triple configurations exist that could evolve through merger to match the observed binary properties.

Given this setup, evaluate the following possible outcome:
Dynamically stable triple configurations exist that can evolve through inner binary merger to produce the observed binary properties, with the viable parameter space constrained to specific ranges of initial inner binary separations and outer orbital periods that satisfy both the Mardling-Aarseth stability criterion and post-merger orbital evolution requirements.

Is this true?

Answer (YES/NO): NO